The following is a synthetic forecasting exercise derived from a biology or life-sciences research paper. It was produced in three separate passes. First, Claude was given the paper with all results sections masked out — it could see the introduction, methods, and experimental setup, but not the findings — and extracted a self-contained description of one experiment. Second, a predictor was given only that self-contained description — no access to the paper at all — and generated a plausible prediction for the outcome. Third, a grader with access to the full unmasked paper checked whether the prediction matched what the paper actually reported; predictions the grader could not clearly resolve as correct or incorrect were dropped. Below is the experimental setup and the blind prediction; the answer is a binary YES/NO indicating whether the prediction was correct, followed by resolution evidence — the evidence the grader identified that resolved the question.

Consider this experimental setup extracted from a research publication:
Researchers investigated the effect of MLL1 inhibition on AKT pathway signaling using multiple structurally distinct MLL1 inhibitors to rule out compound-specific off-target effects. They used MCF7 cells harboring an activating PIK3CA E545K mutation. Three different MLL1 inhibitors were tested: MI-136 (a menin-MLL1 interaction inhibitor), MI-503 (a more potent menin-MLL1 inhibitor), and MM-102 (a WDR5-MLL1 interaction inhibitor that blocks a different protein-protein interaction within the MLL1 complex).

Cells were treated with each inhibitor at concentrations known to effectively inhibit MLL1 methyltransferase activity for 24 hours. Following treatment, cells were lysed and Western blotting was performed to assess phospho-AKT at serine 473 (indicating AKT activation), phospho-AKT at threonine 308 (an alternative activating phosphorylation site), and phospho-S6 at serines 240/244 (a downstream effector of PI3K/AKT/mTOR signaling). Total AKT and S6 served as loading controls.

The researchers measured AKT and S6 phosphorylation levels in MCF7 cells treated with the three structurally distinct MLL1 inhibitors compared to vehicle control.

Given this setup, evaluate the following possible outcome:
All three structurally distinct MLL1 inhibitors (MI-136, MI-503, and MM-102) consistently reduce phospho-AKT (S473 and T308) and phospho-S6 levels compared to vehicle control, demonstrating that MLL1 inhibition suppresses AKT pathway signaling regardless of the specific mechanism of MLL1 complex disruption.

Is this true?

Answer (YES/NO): NO